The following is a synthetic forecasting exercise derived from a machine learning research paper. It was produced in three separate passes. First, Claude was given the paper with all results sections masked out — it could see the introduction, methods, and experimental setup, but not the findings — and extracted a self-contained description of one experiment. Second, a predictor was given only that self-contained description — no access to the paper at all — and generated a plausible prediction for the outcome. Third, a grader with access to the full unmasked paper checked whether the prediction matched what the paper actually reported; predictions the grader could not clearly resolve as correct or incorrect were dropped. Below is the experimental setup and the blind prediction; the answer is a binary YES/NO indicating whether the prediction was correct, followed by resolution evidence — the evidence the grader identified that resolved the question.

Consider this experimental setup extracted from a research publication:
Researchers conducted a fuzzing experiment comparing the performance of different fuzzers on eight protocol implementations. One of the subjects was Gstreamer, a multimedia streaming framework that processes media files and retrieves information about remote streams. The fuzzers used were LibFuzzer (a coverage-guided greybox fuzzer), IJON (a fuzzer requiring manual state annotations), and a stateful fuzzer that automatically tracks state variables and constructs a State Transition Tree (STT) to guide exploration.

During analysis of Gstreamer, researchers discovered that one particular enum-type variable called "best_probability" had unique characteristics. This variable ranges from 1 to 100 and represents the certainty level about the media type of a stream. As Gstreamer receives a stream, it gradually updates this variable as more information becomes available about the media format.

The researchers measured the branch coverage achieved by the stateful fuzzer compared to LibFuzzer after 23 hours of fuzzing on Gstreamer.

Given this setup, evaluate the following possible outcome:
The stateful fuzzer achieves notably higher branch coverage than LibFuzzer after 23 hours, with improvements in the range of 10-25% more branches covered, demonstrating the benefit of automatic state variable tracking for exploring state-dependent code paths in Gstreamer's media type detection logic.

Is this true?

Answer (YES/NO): NO